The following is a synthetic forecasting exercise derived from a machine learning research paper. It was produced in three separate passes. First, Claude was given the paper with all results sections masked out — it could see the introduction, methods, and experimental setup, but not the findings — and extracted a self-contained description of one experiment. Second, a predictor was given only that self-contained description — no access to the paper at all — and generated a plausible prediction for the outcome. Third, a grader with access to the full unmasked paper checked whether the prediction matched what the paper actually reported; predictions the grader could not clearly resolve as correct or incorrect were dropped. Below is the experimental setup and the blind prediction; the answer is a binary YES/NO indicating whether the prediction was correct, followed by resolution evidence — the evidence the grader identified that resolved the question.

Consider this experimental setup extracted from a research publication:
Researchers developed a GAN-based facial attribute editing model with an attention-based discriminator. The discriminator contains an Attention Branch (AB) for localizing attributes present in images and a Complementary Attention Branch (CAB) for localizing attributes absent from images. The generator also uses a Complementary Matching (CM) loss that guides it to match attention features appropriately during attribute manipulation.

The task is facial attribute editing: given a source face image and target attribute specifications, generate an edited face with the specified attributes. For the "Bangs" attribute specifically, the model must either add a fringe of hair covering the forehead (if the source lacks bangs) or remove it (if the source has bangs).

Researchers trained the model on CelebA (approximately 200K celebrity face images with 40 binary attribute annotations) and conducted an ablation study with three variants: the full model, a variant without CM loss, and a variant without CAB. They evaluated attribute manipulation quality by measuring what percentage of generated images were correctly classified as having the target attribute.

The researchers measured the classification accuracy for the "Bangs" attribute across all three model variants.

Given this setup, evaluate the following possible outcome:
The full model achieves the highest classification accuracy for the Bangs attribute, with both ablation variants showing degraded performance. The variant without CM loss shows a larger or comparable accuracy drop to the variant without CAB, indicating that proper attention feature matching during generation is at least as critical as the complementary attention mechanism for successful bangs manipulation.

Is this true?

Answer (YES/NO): NO